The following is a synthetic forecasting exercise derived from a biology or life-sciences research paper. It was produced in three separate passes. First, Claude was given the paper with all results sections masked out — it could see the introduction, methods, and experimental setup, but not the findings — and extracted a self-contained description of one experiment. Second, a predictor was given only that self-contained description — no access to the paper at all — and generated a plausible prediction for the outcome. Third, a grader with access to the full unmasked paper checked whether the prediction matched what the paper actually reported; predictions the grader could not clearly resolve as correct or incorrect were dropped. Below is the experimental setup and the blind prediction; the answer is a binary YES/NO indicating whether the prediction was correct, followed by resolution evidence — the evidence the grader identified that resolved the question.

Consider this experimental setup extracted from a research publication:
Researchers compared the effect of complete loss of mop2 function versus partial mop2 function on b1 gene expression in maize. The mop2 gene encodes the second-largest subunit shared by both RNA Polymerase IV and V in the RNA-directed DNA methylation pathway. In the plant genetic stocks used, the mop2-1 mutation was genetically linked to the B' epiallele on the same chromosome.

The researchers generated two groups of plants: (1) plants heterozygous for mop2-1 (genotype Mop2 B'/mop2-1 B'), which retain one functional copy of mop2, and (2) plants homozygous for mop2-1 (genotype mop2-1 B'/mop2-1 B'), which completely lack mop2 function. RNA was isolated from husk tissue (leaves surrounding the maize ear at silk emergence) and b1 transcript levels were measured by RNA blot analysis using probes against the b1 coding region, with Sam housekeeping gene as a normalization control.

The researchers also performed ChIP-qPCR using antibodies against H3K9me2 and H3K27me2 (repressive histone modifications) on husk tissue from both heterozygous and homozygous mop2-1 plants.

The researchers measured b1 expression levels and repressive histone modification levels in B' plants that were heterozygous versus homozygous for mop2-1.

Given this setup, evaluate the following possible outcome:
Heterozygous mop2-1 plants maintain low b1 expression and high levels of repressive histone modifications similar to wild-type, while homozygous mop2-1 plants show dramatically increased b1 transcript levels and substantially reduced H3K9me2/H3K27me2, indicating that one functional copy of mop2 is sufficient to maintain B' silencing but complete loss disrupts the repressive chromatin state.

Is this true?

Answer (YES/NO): NO